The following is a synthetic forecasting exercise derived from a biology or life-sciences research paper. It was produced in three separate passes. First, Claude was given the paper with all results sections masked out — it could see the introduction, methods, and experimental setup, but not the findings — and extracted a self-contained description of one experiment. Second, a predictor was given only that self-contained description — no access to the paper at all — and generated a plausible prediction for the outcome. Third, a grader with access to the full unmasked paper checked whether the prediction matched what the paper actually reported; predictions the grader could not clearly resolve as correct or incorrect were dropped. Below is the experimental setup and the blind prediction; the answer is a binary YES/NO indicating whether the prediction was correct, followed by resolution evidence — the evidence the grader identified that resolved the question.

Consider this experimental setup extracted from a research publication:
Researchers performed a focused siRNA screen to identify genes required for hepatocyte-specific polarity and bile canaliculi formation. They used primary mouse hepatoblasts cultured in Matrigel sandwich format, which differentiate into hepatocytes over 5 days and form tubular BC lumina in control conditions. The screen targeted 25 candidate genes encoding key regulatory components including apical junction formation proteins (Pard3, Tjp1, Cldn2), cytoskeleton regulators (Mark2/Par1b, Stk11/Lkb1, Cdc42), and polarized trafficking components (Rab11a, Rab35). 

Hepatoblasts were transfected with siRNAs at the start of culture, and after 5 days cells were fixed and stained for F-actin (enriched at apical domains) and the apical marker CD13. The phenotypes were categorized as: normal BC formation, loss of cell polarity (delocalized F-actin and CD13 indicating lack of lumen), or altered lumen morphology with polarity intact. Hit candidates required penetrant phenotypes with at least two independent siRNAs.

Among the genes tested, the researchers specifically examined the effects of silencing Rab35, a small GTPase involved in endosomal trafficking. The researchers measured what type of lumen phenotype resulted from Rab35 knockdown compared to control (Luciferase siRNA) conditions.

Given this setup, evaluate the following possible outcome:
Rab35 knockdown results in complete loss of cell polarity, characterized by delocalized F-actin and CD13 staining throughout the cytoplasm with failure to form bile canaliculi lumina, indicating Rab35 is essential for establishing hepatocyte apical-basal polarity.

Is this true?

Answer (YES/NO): NO